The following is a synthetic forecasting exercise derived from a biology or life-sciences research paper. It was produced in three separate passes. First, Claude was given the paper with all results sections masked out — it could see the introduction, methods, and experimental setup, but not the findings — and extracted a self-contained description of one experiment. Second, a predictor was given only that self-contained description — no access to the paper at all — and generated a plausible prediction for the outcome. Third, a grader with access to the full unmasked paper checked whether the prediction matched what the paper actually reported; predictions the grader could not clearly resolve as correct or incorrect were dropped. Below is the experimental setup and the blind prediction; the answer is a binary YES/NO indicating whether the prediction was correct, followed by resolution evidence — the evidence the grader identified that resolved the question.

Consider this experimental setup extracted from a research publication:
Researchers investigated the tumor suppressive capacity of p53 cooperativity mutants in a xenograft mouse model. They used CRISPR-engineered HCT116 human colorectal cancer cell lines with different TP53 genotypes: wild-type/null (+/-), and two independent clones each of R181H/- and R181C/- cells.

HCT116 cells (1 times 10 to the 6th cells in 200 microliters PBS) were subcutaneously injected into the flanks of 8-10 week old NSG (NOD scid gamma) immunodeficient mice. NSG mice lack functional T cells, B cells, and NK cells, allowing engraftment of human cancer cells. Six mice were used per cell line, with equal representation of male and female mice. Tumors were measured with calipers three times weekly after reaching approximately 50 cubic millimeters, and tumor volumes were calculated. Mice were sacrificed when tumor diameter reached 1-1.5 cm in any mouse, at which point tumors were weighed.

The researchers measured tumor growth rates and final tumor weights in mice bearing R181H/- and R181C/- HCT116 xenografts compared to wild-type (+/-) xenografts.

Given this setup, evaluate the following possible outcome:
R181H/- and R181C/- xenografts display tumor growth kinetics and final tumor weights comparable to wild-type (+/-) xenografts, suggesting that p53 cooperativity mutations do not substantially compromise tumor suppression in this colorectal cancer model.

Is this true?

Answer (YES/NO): YES